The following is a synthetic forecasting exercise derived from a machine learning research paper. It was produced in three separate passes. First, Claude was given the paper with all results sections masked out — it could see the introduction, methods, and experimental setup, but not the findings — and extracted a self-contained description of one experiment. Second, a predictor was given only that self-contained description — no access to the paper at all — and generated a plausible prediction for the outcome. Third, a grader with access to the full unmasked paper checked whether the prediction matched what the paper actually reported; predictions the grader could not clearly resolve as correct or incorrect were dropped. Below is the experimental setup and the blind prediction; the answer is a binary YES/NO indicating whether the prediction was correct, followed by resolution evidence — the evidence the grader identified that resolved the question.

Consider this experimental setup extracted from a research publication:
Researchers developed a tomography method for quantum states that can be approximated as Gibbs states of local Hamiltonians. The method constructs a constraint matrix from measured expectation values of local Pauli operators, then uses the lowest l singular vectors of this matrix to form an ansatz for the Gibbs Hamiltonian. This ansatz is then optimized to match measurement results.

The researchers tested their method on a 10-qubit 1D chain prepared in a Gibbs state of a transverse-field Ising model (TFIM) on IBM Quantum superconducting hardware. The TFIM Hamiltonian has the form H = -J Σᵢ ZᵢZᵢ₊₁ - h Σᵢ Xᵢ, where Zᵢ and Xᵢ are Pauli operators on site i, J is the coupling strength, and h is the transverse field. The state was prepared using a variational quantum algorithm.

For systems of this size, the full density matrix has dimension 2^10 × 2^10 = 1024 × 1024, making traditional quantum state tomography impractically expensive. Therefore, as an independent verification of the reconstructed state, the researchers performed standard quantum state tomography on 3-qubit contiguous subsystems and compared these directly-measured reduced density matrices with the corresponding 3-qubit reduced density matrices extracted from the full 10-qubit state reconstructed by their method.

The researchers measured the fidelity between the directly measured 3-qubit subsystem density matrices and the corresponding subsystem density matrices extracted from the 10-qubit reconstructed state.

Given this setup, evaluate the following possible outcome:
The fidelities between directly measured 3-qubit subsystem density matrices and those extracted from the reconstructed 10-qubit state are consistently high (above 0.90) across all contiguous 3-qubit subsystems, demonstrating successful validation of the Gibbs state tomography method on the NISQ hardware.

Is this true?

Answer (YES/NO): YES